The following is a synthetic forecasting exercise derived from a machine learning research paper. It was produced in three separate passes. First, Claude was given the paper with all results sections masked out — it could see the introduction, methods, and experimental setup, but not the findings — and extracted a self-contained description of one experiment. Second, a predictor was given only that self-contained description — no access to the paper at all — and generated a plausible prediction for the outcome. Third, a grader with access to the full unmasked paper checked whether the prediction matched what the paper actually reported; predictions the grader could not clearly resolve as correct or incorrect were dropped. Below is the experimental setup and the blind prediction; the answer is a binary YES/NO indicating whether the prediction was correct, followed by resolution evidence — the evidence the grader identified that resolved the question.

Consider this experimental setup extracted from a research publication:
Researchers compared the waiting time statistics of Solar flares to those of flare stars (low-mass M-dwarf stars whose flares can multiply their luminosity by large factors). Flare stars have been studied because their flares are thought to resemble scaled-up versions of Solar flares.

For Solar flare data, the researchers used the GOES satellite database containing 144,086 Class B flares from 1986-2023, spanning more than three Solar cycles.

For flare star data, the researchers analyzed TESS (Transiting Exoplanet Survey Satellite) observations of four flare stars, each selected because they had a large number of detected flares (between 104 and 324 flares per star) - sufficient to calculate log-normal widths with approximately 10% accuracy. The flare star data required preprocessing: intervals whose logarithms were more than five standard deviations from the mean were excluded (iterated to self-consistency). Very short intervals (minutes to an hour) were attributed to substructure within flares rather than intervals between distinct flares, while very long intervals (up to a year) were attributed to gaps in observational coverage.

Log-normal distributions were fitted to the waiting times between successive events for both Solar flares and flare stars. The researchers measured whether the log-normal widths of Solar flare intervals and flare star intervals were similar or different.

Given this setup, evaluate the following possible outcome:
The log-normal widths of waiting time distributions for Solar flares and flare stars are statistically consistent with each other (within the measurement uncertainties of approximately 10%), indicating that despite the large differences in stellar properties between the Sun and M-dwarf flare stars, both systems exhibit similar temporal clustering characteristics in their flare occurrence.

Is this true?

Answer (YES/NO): NO